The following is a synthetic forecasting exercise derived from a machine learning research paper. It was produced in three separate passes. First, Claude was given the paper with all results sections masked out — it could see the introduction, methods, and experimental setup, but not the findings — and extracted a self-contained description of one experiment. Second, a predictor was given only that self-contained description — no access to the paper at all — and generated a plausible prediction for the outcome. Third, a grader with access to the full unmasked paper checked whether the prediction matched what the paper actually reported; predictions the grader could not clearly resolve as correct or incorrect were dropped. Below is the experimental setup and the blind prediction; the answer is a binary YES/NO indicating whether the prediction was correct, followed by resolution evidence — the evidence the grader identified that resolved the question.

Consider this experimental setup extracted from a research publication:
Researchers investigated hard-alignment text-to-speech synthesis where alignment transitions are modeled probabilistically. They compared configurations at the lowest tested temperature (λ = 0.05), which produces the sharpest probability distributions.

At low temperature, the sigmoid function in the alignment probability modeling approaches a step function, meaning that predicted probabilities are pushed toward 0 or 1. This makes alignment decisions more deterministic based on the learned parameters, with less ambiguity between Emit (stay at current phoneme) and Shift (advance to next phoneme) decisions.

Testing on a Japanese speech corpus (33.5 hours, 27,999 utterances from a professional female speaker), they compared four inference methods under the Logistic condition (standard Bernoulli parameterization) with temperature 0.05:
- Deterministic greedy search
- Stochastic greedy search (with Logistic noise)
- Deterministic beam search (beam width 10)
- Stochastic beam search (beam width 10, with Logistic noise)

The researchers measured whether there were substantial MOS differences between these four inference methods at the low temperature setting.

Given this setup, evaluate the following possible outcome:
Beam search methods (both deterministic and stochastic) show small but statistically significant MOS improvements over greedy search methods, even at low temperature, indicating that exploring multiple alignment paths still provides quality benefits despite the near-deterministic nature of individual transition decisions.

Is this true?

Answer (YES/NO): NO